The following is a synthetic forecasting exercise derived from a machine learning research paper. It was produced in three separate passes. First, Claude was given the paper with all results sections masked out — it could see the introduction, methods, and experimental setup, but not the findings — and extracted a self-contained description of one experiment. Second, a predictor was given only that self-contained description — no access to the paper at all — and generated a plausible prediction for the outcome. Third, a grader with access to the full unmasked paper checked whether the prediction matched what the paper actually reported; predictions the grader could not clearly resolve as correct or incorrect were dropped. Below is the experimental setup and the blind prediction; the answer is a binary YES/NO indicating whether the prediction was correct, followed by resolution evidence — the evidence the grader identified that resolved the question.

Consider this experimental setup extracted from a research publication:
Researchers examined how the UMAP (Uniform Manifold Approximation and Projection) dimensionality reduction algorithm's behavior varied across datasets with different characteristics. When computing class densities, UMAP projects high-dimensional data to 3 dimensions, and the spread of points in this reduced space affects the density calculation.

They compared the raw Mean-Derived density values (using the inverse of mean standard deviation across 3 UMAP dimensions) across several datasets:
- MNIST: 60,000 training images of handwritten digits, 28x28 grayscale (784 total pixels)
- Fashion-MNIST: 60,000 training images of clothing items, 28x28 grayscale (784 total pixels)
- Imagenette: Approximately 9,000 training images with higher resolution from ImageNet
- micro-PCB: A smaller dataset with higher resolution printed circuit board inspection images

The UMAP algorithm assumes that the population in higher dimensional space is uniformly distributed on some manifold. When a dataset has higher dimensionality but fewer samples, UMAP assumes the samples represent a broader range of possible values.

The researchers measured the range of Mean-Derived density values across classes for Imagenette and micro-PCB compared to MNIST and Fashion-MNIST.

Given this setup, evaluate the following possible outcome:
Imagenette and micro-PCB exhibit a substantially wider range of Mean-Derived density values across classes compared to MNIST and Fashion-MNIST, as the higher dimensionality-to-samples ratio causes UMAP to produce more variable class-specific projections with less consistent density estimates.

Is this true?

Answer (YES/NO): NO